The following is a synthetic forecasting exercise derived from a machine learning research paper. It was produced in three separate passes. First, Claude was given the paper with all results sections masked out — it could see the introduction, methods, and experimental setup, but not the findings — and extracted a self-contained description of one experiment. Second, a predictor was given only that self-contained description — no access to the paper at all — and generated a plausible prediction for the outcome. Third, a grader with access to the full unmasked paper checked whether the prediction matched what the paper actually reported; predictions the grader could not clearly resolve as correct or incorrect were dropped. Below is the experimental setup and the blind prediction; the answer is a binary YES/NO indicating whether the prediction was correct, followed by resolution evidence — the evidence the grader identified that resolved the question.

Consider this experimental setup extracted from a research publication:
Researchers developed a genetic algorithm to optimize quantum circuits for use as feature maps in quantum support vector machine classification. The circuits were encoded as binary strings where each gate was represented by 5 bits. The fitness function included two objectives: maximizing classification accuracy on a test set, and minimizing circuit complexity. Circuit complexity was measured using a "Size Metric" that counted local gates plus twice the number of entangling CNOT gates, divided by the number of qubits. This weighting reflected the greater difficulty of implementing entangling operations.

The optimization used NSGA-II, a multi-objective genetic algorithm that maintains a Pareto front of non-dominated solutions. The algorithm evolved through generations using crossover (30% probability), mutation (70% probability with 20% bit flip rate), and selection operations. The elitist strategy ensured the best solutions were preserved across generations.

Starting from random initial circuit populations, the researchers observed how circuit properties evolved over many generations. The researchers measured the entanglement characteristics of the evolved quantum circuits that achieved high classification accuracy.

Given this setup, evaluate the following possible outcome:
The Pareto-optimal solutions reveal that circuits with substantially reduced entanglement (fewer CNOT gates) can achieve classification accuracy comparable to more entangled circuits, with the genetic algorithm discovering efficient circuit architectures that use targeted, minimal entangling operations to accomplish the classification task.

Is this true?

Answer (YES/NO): NO